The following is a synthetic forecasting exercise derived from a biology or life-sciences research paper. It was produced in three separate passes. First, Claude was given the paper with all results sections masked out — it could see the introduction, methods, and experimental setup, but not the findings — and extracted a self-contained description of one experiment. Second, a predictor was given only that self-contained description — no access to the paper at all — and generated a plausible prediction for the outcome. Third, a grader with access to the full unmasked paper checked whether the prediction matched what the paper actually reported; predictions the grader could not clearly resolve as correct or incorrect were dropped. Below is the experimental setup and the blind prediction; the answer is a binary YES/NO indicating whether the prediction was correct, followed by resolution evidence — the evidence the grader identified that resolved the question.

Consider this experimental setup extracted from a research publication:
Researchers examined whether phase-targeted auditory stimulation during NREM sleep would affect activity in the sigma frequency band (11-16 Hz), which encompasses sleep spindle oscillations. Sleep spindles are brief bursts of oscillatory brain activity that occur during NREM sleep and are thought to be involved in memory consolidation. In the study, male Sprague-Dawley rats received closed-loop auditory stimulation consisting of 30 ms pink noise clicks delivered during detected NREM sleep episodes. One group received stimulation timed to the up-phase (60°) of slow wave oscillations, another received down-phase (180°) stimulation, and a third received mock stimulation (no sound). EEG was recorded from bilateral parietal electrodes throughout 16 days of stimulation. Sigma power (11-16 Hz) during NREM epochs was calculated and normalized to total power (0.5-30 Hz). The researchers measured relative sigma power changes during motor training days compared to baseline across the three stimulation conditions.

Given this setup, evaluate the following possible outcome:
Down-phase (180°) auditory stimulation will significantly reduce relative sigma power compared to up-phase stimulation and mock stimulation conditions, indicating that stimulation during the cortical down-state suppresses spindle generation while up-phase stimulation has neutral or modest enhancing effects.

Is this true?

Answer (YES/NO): NO